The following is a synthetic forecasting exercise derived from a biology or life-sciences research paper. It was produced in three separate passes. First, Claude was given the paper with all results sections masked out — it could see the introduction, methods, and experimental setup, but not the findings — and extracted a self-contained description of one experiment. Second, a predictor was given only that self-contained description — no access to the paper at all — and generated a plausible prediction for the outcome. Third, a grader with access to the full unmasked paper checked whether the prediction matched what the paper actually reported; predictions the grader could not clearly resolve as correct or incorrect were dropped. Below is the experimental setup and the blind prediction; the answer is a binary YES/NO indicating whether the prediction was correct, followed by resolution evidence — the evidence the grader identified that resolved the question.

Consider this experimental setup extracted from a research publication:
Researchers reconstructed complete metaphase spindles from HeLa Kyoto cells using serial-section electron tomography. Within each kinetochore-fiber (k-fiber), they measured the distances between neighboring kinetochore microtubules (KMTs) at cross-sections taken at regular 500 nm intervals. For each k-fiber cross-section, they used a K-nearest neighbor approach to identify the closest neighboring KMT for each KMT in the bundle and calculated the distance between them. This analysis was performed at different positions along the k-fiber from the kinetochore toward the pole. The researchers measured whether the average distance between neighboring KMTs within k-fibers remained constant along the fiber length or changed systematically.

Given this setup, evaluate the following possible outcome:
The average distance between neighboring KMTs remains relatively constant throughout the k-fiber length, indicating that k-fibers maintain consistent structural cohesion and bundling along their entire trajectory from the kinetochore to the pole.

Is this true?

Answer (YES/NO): NO